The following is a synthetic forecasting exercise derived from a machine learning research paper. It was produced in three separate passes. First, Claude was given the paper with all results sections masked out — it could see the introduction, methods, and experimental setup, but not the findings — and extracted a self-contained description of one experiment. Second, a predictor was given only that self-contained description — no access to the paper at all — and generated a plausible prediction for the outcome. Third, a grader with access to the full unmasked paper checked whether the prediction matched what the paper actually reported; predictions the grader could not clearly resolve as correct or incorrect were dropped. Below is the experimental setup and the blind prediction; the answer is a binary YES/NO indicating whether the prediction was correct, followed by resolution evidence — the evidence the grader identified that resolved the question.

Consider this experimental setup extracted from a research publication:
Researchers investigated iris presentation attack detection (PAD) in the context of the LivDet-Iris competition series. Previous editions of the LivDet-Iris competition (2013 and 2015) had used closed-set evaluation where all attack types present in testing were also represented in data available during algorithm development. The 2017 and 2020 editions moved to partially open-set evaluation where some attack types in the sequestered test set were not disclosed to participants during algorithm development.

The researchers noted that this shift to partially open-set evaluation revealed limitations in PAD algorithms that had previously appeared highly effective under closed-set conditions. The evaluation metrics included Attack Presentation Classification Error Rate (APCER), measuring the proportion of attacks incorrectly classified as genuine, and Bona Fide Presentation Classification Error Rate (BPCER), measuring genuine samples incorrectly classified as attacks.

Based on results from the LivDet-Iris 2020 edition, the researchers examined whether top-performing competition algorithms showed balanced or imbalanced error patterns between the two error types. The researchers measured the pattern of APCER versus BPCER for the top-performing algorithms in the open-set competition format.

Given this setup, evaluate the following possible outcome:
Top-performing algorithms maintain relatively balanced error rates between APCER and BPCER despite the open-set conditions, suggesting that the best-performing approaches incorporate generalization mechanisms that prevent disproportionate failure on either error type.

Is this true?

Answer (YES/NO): NO